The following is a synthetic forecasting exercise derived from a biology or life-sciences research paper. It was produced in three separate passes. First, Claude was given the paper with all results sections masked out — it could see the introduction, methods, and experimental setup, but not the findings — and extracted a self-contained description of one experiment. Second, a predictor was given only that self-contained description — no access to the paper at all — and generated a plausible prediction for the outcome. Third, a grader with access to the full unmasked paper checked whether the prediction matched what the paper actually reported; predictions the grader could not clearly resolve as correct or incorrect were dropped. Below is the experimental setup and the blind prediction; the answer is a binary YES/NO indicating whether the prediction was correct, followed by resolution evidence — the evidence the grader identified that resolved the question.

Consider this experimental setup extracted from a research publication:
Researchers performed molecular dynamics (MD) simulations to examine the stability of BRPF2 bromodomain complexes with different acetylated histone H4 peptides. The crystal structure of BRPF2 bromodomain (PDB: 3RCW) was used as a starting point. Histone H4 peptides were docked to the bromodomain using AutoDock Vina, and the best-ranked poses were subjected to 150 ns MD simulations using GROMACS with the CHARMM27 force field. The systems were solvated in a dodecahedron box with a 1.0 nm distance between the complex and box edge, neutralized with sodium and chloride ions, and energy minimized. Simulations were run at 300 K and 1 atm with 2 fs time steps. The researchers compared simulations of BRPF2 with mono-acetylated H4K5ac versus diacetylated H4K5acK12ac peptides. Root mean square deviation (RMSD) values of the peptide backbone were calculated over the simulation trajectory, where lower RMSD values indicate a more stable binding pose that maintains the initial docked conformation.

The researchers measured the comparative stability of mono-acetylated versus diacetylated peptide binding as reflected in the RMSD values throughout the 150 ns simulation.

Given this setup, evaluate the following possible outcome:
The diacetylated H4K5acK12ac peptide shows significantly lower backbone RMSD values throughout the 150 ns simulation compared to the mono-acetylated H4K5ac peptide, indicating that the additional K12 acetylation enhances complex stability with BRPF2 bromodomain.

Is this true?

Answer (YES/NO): NO